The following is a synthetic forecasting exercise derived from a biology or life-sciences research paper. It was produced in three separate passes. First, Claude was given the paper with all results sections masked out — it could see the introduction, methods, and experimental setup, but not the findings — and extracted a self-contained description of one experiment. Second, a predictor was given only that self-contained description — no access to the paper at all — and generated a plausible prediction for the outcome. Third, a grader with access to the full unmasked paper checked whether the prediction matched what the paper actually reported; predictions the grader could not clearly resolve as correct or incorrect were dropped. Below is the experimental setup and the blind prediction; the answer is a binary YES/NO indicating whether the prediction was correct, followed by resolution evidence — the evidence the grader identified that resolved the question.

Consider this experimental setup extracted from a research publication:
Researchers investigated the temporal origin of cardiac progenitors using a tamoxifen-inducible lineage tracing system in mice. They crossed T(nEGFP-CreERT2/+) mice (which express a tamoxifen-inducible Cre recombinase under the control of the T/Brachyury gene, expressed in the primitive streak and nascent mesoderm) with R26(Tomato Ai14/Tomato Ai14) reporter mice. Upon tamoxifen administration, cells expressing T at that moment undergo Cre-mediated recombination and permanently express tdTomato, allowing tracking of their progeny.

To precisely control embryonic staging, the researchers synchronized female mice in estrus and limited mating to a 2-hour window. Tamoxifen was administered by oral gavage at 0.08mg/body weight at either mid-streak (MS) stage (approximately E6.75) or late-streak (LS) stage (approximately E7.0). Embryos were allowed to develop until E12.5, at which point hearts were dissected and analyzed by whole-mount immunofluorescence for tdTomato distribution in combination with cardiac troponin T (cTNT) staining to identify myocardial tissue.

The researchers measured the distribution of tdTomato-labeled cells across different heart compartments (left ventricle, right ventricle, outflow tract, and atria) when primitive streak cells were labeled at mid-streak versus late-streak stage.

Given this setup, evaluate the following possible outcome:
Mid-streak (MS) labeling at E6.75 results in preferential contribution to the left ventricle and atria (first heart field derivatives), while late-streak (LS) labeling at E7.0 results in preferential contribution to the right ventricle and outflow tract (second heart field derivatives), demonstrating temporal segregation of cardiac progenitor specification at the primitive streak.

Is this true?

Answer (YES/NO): NO